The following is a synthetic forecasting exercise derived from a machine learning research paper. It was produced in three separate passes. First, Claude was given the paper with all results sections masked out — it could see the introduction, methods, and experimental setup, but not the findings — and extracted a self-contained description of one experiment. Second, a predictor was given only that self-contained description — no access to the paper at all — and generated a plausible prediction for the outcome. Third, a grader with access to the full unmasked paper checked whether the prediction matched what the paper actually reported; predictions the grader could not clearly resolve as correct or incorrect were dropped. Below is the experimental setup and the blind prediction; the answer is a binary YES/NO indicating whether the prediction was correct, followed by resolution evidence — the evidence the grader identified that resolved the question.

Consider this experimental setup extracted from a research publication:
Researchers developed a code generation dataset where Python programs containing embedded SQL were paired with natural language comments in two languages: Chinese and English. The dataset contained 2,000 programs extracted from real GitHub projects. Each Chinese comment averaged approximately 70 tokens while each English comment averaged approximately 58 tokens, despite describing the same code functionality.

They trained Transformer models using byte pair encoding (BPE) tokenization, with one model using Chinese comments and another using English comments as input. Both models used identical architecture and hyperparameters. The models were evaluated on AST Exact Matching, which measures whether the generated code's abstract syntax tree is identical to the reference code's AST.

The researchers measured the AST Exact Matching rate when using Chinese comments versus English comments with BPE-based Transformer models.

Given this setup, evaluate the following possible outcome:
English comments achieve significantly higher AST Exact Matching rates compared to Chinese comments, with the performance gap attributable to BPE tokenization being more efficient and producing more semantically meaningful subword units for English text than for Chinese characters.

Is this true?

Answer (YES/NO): NO